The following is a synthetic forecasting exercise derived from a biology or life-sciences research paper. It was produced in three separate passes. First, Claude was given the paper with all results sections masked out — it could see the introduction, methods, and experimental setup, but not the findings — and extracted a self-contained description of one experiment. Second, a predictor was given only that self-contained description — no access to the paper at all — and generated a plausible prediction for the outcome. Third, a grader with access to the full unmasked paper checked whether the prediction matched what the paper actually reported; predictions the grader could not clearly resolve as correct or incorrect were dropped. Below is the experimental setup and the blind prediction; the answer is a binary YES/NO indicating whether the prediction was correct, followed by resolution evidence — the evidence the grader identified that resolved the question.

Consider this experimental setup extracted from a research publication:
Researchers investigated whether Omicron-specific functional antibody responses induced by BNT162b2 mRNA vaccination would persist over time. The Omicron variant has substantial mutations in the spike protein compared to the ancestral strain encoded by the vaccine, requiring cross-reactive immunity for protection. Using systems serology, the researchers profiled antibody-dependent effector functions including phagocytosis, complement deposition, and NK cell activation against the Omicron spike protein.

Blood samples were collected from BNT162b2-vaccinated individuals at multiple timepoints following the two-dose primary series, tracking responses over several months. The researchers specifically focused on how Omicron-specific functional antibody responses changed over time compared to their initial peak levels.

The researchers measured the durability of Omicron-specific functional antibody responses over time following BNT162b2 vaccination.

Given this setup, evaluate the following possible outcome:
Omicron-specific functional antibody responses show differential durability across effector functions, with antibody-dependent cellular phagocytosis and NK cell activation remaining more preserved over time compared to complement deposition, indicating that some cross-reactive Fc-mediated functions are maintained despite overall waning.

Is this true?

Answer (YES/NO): NO